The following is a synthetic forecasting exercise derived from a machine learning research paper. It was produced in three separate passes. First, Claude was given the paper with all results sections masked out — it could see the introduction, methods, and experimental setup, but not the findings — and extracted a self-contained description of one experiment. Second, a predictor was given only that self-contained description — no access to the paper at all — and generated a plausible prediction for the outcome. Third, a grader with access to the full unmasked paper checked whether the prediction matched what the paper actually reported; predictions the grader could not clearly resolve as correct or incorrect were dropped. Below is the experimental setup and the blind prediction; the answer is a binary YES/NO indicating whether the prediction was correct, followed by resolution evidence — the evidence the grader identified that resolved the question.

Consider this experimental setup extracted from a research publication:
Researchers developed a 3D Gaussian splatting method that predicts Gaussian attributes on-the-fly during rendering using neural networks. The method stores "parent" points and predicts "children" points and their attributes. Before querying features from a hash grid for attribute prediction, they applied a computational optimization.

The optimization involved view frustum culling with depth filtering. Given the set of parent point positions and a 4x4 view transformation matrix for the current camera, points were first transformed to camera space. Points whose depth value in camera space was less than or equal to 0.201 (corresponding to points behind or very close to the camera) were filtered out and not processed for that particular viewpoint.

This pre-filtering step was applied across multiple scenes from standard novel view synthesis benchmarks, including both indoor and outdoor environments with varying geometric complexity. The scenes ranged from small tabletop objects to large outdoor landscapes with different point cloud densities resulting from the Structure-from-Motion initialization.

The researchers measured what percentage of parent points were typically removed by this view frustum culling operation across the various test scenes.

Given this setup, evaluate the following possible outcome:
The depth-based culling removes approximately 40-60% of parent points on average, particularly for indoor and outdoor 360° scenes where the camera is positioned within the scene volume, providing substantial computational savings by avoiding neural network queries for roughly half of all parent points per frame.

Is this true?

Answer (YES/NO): NO